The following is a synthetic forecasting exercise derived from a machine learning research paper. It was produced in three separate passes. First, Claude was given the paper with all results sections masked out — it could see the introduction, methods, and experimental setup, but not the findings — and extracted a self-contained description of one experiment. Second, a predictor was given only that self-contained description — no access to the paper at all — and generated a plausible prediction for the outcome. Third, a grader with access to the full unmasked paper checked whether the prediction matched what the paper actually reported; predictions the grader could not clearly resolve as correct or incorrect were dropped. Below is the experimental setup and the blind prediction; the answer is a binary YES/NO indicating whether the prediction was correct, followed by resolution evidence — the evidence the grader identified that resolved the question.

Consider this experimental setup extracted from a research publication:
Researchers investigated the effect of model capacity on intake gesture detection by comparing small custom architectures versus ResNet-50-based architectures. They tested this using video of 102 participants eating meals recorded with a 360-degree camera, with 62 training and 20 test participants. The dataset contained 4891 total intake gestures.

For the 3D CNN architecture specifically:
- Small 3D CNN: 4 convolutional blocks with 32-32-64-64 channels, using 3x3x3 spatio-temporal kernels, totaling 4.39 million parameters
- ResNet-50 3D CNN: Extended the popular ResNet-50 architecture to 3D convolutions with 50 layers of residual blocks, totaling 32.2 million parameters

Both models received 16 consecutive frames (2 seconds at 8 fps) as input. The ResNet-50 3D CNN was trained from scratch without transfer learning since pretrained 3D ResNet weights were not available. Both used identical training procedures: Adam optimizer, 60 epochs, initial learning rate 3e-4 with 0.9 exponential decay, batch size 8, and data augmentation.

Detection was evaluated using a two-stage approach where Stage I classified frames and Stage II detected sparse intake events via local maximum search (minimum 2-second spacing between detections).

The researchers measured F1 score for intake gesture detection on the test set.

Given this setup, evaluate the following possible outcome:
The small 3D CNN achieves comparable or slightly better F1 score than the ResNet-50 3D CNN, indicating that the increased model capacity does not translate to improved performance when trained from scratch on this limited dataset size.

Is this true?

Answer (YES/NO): NO